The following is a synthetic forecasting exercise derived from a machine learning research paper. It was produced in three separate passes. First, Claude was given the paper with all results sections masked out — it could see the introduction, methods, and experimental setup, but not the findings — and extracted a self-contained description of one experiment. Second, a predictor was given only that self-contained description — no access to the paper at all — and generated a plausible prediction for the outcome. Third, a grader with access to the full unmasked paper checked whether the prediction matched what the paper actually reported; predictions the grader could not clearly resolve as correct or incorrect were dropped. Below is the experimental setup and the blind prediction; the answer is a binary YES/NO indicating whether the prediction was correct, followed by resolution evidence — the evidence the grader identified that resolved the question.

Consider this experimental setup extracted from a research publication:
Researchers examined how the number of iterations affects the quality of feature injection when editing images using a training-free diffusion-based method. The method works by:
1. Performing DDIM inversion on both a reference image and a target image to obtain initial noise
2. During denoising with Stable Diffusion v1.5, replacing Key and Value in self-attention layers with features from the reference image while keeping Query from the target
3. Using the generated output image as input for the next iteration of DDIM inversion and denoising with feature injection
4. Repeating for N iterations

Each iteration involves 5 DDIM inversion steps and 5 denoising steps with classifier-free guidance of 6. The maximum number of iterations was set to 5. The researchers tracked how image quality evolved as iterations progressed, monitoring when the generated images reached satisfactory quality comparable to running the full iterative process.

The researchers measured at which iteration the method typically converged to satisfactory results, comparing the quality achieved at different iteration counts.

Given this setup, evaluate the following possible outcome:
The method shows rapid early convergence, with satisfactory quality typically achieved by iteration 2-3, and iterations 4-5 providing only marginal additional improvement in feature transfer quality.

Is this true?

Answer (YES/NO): YES